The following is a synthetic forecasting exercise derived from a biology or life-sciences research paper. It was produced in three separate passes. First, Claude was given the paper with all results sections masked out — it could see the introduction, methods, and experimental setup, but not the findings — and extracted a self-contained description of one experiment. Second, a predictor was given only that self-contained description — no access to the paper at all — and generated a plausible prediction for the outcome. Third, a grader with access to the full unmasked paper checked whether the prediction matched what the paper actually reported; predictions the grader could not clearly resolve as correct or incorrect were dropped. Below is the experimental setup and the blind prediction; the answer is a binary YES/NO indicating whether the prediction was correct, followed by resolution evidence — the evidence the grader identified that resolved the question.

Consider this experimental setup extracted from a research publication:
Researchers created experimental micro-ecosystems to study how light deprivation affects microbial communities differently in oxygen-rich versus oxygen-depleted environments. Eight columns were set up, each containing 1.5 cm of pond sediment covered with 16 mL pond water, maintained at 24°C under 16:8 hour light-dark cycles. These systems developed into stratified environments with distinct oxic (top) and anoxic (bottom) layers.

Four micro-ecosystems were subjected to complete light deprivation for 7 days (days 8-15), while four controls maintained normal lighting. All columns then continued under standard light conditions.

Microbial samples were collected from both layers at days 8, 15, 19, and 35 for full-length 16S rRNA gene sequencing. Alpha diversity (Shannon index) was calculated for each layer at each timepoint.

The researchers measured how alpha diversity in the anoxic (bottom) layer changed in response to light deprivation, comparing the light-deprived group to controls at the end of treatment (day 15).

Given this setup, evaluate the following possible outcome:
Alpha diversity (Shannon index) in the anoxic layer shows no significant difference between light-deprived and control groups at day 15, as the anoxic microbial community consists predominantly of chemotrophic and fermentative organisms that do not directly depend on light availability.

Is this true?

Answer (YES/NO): NO